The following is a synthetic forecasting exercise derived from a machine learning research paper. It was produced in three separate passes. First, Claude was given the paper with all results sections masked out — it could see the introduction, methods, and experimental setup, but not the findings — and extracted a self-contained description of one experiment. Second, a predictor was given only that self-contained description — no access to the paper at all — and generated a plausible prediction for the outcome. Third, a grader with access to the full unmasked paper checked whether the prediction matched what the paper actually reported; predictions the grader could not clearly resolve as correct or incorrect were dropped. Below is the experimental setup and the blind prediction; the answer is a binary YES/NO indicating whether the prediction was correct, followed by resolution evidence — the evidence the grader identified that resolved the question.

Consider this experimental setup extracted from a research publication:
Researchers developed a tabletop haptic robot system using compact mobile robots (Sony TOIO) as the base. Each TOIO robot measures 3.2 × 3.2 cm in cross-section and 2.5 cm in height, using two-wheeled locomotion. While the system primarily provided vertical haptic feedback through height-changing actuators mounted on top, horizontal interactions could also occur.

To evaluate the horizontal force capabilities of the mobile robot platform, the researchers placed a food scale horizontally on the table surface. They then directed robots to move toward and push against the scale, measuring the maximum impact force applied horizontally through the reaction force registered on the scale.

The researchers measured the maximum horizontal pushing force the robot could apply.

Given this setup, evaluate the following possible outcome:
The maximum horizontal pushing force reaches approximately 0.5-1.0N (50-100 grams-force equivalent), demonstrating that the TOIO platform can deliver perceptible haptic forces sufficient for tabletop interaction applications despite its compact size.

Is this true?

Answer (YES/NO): NO